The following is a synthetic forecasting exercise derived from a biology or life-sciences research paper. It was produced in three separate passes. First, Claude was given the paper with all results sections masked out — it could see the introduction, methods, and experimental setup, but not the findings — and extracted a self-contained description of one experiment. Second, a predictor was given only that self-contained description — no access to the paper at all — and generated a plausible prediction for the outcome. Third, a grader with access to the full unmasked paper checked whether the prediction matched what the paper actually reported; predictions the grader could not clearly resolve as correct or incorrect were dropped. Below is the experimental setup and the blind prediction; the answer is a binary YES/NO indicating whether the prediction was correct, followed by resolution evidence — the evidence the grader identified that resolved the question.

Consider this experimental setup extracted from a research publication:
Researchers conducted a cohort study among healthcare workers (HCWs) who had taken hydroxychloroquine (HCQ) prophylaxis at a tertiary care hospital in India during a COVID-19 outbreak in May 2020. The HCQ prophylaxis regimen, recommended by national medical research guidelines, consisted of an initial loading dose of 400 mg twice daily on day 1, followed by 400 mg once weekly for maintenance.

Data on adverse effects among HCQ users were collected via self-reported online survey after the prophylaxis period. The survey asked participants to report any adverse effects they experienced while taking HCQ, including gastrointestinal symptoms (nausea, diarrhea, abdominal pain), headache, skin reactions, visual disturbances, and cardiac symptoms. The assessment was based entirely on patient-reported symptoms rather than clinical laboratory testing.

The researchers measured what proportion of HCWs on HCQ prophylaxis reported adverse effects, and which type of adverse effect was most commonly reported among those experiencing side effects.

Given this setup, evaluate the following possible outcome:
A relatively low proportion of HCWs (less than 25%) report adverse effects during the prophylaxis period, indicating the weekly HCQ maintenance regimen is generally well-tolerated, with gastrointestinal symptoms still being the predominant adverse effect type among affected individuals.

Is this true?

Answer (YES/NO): NO